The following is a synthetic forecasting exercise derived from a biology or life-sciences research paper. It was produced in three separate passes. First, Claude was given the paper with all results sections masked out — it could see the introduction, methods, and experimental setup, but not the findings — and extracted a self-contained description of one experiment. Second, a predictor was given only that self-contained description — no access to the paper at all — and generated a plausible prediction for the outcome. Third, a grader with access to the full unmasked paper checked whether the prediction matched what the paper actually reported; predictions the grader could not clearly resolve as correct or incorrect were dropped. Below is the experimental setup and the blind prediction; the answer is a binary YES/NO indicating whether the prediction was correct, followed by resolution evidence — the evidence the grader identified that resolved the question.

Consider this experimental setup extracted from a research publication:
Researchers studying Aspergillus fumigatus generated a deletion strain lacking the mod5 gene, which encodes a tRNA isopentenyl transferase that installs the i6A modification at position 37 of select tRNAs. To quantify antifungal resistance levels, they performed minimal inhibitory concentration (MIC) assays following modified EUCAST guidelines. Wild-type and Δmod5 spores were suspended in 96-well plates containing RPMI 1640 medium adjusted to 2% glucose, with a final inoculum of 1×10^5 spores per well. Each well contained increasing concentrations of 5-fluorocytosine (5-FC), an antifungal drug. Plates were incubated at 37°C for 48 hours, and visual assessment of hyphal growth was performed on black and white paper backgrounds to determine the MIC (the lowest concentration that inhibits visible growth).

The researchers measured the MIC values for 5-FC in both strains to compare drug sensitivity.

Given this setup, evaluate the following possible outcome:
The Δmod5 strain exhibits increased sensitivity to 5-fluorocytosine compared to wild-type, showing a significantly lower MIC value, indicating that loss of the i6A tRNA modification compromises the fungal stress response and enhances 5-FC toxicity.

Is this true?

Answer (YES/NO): NO